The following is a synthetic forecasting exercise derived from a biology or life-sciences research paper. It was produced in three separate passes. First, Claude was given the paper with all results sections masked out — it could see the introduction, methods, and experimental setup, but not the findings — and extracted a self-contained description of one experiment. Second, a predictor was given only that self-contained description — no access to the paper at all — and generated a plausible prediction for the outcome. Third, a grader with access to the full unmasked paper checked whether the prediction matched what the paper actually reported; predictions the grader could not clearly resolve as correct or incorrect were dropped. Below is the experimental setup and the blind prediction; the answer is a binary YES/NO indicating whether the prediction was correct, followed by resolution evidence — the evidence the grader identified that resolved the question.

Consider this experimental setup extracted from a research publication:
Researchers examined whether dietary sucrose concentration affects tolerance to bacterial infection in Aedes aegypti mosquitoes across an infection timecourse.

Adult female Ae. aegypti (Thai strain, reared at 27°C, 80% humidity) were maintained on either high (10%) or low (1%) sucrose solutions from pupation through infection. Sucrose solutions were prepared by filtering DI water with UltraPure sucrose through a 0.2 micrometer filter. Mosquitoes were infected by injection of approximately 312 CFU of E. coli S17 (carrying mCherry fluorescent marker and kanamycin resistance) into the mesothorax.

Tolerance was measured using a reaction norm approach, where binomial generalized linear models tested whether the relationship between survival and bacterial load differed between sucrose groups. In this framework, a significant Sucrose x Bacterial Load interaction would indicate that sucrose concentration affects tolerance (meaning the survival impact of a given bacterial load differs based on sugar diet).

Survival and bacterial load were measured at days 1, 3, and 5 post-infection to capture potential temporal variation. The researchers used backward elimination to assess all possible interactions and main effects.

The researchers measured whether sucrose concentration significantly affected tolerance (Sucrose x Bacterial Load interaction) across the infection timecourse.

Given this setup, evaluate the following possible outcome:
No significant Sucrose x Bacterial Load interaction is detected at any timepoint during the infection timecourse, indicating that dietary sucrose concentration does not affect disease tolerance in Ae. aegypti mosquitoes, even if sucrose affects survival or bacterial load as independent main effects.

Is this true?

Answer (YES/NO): YES